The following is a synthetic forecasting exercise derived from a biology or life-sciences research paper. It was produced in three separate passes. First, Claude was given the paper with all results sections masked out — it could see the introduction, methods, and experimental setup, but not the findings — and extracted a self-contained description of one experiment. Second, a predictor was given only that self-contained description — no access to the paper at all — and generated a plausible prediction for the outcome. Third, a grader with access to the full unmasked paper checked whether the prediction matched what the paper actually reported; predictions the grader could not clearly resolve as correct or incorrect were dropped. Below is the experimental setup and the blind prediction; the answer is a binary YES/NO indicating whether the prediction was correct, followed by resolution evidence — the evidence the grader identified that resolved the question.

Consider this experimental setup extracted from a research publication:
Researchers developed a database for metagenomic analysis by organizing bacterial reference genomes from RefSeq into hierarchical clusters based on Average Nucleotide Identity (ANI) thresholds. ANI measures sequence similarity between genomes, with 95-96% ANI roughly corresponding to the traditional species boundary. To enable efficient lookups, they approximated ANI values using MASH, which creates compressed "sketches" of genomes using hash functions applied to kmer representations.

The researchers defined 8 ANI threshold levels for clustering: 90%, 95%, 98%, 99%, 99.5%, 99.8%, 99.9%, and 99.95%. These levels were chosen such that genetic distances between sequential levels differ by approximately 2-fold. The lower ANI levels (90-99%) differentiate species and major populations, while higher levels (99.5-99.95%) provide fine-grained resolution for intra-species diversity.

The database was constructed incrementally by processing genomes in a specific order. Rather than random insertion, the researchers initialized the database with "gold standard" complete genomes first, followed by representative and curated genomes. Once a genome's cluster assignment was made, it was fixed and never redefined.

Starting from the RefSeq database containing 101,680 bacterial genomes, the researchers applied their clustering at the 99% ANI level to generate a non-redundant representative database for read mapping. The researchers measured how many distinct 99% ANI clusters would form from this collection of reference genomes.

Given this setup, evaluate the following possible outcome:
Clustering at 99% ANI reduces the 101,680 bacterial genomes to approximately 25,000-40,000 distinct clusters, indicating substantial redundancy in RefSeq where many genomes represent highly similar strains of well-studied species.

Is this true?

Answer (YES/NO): YES